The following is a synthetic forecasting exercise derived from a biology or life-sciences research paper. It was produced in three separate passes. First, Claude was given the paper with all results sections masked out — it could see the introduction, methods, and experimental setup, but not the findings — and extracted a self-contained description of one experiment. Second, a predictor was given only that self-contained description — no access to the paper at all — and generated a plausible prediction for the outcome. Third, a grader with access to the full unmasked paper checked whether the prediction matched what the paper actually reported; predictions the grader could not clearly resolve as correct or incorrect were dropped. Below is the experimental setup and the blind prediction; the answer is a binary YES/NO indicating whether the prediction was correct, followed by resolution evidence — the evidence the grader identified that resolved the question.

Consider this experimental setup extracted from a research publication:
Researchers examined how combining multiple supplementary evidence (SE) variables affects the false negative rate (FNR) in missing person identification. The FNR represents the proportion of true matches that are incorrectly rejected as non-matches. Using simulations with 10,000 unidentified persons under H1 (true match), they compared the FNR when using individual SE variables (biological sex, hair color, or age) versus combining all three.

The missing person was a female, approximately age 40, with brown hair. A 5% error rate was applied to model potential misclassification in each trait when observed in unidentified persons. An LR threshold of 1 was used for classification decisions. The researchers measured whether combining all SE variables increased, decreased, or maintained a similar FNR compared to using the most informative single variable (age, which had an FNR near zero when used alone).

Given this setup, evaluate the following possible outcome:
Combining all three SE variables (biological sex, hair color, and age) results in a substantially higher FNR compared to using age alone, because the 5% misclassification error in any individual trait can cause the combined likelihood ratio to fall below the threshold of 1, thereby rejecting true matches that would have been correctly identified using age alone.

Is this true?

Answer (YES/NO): NO